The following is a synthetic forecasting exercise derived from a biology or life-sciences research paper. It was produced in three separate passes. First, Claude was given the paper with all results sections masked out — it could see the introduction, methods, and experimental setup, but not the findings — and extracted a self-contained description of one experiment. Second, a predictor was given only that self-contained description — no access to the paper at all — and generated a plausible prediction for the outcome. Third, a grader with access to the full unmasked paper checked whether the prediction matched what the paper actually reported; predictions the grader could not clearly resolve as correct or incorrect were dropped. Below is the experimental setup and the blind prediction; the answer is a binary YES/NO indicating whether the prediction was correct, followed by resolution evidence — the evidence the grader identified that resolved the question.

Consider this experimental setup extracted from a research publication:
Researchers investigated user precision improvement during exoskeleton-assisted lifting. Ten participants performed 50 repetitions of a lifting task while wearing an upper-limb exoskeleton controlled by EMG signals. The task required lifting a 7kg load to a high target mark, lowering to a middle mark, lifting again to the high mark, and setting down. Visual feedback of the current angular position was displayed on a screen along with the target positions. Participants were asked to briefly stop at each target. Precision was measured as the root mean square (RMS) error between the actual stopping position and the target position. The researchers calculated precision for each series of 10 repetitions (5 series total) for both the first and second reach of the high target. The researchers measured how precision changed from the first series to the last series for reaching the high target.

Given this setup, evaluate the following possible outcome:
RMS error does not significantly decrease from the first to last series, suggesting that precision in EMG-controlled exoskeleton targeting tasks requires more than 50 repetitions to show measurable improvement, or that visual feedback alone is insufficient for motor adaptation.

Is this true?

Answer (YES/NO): NO